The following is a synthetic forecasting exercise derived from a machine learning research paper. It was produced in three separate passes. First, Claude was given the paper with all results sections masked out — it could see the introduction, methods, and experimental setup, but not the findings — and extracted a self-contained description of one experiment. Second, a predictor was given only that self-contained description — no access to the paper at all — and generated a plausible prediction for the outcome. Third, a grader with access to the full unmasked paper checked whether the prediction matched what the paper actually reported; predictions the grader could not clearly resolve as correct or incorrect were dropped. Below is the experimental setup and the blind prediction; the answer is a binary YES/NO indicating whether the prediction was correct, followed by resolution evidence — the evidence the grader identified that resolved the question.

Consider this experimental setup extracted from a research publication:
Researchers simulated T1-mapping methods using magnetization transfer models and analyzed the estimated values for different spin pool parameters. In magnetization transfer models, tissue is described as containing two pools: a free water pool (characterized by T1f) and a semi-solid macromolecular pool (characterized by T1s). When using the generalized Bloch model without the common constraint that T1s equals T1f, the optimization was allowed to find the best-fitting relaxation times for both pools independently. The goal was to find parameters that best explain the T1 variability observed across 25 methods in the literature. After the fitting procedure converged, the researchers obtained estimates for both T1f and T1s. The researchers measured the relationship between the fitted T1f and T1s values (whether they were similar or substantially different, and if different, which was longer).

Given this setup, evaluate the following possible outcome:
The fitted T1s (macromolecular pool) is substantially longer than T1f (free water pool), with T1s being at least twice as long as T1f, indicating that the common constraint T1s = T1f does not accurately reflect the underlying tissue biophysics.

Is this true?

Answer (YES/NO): NO